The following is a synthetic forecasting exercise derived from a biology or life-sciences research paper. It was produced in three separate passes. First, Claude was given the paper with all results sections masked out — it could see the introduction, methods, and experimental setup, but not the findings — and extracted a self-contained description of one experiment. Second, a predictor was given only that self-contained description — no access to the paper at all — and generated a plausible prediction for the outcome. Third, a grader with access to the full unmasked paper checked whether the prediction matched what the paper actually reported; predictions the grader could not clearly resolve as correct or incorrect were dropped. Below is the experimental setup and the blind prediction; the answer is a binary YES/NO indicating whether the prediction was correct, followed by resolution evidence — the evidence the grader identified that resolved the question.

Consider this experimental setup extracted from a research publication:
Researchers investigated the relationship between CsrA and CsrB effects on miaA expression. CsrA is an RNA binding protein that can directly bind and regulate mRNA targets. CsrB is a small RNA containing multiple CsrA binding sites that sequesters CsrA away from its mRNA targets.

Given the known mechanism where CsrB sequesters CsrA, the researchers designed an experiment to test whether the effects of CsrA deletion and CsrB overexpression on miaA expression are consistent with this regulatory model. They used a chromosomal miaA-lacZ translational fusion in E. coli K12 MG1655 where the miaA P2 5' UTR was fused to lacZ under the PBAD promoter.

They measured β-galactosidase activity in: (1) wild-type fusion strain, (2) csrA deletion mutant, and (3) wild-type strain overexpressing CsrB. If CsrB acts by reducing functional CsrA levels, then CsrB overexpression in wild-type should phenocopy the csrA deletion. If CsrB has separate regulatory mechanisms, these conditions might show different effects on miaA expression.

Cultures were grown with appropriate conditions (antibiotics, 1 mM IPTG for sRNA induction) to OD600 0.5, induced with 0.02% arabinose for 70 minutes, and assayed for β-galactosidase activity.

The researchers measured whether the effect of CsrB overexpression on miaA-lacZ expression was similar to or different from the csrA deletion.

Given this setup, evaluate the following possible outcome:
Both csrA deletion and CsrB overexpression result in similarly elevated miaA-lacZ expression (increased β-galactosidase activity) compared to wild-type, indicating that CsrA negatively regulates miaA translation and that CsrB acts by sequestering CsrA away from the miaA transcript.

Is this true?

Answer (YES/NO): NO